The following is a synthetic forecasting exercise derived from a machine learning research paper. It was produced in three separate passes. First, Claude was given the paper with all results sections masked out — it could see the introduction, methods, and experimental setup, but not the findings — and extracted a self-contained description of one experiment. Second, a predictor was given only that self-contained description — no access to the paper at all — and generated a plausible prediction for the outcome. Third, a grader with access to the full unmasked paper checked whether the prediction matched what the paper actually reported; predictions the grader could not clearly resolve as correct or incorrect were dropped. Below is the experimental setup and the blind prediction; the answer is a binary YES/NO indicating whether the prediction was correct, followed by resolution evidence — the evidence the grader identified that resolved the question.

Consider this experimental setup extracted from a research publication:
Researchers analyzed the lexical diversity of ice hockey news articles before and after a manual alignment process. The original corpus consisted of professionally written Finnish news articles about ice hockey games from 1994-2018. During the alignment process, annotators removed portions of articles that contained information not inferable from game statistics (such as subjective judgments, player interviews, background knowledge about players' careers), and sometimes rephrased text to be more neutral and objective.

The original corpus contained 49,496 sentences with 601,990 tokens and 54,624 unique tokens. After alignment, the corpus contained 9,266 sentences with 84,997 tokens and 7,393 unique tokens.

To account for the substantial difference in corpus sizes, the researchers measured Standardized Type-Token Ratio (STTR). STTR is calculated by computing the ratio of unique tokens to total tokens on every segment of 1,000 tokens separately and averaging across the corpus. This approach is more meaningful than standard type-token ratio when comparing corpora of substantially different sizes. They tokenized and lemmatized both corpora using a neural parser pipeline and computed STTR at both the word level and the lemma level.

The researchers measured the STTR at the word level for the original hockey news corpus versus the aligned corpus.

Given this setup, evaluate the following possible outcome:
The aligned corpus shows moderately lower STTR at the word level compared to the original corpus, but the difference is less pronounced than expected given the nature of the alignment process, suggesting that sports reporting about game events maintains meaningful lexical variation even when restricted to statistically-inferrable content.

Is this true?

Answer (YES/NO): YES